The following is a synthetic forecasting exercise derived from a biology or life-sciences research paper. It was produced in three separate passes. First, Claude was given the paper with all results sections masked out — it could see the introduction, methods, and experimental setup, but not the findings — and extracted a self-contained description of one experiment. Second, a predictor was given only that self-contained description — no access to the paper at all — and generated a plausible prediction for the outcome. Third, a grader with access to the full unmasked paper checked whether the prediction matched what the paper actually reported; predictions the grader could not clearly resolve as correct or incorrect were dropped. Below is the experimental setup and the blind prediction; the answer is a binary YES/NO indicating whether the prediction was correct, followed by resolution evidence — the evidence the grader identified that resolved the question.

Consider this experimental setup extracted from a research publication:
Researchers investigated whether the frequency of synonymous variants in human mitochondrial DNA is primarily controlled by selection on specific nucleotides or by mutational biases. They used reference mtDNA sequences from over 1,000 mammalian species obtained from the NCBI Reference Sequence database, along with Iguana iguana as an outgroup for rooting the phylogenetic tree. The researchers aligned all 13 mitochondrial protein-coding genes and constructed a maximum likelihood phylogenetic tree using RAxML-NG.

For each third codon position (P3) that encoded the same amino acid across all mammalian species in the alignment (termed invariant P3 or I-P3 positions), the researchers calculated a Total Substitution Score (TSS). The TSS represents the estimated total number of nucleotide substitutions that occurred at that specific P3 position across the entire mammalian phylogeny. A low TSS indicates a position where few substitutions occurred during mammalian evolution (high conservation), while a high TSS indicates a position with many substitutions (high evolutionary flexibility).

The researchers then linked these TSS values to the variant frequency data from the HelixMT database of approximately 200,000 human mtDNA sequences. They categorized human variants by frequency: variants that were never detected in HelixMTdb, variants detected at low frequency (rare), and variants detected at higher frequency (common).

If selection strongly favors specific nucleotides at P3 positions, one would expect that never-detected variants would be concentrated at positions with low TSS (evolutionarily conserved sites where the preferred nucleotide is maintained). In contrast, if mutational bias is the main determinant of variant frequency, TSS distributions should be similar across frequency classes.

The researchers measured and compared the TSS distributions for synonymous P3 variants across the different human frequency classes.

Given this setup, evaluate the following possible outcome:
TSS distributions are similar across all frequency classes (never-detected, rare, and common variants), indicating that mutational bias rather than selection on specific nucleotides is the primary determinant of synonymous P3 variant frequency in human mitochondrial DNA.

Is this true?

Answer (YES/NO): YES